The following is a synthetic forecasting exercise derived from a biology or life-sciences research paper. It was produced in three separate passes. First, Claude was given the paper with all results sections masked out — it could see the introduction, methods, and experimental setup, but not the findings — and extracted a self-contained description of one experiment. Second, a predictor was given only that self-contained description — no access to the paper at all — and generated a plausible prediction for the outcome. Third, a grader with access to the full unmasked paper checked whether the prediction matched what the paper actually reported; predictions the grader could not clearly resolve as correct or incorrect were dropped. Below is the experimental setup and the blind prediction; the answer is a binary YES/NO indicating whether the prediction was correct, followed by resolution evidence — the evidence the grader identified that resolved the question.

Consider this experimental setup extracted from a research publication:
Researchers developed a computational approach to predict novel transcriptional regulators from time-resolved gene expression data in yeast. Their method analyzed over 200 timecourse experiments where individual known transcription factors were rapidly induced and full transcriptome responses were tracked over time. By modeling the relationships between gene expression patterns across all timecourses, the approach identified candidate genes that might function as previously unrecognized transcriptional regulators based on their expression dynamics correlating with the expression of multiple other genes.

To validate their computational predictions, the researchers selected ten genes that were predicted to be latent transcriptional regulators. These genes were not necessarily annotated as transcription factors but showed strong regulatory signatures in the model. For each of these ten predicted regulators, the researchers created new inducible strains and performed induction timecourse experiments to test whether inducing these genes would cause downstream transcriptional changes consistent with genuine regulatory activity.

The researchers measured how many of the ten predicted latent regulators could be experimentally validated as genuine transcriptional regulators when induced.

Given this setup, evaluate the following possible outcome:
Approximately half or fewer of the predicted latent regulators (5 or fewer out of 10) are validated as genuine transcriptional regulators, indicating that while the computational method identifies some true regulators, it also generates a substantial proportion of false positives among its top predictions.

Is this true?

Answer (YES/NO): YES